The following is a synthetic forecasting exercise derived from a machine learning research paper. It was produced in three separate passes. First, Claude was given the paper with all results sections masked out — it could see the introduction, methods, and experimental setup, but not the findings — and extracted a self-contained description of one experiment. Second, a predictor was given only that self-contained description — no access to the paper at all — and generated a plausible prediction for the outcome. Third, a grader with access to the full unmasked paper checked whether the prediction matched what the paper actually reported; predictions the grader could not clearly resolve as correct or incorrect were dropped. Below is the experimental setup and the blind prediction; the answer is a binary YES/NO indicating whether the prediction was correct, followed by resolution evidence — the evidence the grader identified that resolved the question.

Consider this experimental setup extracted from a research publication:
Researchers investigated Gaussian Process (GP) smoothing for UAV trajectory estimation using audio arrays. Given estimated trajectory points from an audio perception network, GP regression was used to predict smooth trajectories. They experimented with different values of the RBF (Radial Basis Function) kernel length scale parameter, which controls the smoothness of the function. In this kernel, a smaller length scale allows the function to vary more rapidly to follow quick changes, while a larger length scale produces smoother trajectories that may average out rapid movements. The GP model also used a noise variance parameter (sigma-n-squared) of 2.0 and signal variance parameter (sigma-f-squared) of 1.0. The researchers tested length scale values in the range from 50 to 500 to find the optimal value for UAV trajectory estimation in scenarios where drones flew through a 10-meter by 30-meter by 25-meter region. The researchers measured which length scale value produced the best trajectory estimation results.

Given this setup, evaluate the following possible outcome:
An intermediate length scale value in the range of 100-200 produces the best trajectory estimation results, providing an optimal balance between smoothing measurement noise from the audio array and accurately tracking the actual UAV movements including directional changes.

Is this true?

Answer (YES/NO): NO